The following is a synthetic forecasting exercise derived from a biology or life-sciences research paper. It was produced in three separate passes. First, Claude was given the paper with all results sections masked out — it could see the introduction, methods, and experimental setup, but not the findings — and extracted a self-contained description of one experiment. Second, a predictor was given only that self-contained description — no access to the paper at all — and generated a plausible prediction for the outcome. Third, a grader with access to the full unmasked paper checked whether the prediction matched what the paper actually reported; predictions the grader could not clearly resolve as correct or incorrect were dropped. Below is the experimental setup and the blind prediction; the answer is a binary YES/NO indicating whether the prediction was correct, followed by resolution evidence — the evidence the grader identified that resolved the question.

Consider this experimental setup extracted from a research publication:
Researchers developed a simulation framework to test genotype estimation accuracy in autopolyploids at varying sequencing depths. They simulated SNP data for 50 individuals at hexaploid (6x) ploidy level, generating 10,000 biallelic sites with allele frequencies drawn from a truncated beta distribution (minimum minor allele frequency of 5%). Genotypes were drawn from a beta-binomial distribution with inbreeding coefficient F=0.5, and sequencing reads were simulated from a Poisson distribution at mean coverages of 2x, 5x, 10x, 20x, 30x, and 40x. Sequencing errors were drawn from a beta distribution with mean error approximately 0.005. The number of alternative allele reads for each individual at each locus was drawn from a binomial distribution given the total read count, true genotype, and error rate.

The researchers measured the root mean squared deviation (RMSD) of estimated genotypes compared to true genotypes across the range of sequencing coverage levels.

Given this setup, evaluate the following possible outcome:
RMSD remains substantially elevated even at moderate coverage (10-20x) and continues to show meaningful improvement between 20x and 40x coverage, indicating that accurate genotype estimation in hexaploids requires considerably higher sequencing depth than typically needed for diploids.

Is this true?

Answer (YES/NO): NO